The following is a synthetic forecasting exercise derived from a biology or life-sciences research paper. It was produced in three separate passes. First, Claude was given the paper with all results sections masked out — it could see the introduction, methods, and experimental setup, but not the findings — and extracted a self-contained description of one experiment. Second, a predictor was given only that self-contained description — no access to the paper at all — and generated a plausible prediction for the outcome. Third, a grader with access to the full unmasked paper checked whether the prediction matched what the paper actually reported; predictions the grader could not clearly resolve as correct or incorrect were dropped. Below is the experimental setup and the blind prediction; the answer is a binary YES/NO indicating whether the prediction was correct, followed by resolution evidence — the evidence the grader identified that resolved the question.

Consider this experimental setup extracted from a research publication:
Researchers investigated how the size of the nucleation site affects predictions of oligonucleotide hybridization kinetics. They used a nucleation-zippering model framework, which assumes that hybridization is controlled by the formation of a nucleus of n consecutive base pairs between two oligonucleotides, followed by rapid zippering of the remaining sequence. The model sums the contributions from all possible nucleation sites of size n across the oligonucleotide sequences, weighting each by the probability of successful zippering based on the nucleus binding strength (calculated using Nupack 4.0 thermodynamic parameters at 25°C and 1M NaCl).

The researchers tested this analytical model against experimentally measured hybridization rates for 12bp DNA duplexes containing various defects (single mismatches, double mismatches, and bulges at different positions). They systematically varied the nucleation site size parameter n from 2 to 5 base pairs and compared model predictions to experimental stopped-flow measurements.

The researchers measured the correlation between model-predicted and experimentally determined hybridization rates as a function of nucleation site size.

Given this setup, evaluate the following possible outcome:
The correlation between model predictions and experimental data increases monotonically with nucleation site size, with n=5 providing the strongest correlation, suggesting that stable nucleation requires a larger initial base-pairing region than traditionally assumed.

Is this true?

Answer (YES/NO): NO